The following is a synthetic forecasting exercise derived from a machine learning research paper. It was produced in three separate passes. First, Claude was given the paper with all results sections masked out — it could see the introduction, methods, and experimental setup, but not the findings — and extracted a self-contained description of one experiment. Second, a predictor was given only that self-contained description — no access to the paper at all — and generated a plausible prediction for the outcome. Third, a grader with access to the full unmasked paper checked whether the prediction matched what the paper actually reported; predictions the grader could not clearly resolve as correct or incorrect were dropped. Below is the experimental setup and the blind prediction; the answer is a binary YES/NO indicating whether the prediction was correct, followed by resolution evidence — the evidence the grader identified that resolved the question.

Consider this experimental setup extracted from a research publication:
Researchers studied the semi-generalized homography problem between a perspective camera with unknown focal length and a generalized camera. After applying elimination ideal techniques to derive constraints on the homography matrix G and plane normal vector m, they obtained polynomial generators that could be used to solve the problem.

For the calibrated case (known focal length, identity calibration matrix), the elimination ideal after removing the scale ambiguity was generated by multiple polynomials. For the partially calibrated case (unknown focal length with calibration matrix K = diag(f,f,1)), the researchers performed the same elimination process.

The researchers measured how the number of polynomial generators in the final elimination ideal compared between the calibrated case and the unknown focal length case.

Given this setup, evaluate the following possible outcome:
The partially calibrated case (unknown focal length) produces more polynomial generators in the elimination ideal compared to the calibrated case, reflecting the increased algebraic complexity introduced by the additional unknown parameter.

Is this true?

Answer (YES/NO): NO